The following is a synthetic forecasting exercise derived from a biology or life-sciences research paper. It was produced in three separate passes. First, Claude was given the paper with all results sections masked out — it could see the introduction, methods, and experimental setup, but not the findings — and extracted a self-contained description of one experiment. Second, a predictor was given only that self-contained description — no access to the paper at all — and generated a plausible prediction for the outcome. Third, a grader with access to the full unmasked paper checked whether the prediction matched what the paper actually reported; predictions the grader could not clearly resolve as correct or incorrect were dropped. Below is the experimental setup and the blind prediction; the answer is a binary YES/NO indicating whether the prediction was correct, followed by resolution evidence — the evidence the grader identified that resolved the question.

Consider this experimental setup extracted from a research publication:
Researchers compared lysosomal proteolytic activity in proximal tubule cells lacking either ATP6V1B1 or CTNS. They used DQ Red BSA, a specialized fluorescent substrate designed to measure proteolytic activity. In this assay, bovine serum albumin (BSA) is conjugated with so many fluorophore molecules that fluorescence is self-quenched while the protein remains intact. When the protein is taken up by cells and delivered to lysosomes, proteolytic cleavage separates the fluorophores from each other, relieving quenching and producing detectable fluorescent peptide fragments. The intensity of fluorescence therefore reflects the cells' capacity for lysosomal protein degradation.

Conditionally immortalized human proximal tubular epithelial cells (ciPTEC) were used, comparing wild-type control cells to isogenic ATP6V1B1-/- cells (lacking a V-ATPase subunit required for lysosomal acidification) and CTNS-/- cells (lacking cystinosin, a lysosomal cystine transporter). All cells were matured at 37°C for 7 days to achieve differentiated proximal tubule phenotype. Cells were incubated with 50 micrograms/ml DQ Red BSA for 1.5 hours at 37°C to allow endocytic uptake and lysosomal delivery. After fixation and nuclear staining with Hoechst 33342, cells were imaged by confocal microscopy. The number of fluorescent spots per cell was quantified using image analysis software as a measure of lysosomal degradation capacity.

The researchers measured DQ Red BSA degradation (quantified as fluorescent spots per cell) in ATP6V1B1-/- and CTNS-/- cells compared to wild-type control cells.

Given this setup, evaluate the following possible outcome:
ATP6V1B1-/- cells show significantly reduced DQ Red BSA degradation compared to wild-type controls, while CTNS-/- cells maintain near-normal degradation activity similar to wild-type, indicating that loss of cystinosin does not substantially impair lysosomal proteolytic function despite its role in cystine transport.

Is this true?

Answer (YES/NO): NO